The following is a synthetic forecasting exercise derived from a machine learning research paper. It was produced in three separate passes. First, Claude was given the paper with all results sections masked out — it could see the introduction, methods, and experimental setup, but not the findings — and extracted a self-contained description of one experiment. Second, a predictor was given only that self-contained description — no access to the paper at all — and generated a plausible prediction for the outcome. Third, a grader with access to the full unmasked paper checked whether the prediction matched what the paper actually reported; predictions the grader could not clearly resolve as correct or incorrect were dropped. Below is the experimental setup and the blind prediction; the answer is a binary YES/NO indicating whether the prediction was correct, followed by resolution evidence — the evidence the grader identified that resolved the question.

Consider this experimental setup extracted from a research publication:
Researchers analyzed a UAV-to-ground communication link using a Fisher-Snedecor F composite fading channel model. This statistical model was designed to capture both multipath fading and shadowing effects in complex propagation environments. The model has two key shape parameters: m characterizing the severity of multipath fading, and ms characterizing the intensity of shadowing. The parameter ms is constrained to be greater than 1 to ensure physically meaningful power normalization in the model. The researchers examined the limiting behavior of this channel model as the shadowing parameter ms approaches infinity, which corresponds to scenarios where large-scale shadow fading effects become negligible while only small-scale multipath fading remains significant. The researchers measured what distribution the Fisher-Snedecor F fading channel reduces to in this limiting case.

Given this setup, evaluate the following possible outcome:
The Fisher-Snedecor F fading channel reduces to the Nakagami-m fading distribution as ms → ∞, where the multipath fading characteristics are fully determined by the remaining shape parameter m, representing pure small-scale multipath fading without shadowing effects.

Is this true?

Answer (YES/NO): YES